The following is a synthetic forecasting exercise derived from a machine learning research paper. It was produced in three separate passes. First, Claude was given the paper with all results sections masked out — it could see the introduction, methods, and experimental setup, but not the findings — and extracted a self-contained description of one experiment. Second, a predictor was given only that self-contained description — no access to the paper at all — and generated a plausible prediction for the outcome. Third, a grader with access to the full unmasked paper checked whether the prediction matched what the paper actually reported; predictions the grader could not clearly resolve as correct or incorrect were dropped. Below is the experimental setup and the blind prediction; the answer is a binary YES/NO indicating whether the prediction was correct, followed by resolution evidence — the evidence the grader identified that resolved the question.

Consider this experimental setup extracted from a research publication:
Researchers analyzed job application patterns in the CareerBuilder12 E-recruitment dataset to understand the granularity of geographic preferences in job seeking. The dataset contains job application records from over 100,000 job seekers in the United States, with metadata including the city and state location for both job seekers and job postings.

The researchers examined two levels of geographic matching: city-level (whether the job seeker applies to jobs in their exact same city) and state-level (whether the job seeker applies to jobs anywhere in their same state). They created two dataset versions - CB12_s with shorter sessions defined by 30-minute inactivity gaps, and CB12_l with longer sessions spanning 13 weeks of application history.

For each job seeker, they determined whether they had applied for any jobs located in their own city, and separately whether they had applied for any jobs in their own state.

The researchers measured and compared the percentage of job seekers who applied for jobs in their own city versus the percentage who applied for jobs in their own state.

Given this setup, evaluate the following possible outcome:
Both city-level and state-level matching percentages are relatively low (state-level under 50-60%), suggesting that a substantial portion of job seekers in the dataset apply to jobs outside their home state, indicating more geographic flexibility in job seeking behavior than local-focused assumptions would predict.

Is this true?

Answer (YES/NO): NO